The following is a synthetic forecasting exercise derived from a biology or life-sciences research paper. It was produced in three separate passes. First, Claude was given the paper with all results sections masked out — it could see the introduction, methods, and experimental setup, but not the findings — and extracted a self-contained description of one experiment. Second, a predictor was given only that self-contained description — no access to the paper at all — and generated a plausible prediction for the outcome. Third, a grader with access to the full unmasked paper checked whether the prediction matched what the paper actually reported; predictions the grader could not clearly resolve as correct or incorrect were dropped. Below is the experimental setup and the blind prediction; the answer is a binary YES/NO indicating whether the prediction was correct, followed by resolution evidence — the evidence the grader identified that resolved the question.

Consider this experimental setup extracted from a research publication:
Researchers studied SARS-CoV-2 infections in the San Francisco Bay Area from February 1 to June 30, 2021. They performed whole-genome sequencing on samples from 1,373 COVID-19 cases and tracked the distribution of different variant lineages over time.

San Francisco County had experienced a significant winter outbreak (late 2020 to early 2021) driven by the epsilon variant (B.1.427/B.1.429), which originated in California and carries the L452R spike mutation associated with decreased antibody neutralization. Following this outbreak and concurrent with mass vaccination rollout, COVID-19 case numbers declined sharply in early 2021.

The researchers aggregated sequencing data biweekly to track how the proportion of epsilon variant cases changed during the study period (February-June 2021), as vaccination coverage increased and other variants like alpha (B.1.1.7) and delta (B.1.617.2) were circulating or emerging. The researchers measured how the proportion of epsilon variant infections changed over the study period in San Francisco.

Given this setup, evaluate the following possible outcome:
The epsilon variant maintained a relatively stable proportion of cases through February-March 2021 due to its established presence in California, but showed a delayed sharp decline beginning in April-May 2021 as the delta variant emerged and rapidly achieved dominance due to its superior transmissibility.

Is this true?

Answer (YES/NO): NO